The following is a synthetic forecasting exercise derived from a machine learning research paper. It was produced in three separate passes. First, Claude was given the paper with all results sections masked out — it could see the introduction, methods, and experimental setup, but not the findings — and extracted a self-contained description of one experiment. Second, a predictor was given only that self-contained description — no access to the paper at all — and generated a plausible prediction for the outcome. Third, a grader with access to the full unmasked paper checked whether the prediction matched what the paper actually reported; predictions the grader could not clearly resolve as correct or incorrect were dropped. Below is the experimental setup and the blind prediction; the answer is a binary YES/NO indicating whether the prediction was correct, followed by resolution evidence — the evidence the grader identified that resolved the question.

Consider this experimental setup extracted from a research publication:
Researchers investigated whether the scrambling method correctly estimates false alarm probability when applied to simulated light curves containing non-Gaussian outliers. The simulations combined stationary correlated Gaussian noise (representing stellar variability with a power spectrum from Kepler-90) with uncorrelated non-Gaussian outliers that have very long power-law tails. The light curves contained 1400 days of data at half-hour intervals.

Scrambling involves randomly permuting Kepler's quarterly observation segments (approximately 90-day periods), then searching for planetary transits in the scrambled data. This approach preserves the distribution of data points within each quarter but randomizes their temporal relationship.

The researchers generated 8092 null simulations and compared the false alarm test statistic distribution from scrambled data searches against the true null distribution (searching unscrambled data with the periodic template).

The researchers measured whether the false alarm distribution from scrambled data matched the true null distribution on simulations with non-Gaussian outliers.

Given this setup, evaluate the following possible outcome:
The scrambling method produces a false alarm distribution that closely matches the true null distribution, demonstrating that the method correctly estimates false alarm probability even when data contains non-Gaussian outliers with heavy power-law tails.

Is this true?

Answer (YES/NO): YES